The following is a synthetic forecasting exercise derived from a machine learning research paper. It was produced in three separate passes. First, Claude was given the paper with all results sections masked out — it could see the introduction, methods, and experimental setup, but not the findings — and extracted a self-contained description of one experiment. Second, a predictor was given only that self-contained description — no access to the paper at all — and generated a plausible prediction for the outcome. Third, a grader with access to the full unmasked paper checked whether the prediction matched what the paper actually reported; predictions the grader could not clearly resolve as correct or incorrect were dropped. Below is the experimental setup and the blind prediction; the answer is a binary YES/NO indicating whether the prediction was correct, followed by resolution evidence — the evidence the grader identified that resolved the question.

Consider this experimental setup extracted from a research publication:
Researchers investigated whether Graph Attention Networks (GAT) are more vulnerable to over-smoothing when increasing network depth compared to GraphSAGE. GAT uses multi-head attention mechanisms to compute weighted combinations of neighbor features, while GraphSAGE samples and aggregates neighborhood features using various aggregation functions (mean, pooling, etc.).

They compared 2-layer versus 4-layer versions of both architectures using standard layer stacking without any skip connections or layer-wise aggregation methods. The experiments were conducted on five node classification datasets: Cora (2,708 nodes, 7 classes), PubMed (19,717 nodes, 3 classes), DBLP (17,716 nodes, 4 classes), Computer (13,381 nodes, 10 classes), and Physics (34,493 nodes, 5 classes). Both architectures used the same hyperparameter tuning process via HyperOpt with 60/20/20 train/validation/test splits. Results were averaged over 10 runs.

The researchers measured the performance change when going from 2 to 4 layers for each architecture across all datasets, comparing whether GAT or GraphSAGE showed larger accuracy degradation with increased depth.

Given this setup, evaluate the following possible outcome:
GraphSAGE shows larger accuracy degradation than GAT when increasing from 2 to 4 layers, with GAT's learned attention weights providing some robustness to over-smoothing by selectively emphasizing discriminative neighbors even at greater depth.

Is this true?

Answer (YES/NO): NO